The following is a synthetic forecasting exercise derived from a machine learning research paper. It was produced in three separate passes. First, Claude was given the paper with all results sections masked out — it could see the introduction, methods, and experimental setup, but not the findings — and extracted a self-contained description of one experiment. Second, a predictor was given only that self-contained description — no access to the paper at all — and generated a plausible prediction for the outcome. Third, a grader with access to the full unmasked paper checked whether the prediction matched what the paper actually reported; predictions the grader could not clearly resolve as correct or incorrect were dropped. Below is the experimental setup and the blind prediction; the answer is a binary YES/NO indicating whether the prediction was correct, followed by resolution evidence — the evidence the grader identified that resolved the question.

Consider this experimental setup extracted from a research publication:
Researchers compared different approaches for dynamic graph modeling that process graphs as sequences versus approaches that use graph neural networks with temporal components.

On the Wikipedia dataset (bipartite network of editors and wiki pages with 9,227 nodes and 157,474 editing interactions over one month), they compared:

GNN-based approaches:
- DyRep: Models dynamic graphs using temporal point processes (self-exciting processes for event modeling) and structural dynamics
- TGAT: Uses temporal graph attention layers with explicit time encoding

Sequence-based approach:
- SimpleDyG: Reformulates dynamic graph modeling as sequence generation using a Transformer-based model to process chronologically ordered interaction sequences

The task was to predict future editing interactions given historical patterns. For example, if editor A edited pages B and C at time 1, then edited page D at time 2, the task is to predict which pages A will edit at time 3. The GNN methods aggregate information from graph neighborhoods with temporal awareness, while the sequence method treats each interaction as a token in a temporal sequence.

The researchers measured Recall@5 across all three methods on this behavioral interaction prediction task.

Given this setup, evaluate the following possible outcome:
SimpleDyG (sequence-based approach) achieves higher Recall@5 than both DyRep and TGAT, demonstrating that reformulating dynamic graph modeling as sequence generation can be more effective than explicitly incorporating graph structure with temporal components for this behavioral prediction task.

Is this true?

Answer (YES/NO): YES